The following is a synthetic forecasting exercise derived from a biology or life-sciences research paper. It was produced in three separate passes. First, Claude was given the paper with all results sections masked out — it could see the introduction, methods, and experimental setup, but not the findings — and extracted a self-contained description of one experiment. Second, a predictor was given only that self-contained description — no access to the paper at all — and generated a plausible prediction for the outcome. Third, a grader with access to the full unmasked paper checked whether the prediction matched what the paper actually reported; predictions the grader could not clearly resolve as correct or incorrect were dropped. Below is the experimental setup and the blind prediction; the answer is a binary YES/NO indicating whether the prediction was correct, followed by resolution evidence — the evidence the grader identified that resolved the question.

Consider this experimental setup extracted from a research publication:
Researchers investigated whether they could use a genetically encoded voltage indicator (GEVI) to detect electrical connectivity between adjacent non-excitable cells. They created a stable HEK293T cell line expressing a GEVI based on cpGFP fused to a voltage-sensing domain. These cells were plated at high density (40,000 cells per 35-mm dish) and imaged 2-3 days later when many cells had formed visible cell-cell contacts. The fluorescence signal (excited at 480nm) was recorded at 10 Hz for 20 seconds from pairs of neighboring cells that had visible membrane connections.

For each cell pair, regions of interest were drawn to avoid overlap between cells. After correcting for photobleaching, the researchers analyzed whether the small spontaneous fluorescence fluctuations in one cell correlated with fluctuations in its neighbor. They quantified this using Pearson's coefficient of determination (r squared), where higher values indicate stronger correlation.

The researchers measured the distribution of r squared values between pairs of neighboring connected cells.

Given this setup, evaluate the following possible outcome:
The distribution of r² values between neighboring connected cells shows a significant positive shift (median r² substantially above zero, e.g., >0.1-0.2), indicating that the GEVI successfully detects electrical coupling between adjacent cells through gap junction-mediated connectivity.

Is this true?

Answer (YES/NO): YES